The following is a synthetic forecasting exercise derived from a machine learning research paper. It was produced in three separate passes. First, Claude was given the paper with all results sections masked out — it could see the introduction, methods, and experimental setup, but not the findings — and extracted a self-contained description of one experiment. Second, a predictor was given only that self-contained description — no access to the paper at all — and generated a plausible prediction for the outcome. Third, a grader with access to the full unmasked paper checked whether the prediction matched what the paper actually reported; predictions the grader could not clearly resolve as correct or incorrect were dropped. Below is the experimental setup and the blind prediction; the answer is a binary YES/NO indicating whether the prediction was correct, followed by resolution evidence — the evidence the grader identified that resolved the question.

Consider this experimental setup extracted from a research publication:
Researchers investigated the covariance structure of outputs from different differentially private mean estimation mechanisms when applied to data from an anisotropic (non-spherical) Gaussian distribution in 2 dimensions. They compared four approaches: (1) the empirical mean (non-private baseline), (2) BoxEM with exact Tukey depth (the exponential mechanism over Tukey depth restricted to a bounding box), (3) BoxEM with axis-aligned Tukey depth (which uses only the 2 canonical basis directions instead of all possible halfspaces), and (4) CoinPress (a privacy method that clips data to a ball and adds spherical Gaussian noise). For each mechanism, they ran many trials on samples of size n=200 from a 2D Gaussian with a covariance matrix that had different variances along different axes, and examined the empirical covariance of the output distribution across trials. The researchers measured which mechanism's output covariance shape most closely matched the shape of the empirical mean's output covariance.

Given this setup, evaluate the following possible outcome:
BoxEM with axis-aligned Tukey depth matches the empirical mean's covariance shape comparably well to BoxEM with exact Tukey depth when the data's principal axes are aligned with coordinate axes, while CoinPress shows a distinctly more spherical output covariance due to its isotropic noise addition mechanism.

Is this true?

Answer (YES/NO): NO